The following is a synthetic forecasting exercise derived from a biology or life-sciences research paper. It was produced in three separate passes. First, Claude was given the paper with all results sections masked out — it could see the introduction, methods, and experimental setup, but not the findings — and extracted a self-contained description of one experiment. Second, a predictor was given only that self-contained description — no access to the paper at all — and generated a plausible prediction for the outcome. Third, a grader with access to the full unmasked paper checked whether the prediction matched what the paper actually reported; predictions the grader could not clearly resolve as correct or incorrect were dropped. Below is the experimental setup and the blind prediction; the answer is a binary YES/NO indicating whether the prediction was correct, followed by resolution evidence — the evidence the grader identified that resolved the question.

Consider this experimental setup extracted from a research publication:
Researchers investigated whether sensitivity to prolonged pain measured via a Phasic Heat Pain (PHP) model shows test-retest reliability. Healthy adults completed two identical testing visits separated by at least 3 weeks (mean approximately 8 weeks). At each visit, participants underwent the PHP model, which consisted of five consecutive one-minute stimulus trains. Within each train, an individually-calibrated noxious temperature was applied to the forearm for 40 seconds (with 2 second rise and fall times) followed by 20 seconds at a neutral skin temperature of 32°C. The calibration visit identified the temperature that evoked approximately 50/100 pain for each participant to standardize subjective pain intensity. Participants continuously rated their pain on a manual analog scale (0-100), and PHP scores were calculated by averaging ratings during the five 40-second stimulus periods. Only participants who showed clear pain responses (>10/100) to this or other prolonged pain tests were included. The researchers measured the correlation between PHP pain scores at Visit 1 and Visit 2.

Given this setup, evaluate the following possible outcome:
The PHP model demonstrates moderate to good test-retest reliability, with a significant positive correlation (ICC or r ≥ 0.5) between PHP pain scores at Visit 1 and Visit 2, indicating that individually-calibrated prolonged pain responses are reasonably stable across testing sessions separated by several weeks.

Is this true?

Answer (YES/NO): YES